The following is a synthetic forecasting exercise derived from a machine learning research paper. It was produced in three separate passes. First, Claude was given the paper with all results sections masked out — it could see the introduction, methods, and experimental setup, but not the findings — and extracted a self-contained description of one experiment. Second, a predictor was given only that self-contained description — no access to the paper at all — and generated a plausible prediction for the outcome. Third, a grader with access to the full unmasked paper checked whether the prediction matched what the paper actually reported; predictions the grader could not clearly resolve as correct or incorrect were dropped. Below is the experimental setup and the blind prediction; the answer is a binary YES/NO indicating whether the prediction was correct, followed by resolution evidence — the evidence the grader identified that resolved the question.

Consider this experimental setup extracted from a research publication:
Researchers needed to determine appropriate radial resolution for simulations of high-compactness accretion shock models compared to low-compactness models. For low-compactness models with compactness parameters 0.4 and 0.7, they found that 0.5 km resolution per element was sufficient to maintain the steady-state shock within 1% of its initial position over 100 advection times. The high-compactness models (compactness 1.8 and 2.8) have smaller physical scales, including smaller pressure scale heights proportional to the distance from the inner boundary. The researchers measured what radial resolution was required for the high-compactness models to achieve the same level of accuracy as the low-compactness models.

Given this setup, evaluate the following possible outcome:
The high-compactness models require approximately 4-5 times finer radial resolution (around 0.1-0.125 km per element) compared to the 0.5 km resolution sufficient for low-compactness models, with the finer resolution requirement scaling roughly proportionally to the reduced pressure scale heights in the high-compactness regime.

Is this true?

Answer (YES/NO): NO